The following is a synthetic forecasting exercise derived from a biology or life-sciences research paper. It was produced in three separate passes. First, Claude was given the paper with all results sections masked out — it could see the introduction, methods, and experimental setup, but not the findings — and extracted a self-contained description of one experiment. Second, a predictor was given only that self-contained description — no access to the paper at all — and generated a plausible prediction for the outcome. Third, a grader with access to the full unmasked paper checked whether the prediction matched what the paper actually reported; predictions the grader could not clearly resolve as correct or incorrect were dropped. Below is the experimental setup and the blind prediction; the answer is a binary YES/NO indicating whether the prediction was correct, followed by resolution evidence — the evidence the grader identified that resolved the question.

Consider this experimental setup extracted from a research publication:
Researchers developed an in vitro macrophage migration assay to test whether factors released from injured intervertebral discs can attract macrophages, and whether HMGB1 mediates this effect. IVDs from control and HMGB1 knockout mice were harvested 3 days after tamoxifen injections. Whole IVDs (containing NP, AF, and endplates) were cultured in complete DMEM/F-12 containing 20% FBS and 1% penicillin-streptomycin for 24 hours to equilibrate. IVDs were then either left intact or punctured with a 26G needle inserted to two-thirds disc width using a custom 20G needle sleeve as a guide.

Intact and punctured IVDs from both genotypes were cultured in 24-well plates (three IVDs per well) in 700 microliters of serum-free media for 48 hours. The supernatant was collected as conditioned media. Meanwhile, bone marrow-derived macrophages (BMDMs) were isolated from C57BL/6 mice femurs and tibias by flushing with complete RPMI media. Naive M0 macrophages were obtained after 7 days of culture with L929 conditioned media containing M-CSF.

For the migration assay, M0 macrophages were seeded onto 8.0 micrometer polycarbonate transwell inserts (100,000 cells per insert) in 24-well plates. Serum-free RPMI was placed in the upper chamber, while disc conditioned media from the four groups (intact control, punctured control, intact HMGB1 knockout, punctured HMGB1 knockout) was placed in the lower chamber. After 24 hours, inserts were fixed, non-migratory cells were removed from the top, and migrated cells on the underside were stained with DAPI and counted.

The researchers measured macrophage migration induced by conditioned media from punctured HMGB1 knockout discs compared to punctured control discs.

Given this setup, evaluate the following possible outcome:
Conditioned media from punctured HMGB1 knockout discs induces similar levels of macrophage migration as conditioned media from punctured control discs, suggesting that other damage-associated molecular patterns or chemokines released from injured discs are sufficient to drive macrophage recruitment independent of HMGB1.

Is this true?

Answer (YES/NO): NO